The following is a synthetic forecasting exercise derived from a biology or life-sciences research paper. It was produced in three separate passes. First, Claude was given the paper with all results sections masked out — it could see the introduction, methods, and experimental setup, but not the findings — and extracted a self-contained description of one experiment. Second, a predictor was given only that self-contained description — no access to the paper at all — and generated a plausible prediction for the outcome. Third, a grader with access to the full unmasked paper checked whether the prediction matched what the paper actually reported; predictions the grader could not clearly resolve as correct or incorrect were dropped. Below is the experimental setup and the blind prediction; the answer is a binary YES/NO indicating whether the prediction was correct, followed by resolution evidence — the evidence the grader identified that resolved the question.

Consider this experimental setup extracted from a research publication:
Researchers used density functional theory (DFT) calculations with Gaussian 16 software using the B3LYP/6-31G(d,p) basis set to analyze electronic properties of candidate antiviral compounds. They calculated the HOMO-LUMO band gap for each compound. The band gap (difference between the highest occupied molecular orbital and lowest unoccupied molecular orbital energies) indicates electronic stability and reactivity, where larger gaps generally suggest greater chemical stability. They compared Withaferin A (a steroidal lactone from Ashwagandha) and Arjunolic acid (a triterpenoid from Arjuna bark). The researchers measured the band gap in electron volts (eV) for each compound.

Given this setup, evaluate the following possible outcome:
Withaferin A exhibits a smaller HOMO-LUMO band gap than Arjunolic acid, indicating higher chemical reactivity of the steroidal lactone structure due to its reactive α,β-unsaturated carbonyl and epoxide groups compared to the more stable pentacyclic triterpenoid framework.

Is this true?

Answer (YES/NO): NO